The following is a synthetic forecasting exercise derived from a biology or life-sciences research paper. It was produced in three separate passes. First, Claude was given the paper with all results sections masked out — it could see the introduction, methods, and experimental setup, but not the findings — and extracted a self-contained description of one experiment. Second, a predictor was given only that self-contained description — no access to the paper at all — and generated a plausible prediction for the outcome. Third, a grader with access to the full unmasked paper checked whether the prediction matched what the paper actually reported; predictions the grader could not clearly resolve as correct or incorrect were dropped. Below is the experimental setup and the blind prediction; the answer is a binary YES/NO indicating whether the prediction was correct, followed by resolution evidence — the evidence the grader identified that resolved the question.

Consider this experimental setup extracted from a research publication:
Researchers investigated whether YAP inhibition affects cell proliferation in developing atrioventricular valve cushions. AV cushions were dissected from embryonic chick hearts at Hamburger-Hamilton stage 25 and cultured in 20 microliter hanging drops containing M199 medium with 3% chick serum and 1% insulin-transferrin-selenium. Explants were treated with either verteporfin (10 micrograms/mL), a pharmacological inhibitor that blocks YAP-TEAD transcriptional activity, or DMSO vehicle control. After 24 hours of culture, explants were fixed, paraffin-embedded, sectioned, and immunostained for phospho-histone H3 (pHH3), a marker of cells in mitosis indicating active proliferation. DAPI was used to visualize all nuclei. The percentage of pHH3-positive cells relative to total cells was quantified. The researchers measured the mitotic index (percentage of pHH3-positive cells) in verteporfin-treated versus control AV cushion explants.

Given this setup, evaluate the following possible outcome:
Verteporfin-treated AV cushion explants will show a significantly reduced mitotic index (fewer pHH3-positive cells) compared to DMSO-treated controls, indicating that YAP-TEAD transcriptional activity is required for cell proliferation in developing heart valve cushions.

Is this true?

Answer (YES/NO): YES